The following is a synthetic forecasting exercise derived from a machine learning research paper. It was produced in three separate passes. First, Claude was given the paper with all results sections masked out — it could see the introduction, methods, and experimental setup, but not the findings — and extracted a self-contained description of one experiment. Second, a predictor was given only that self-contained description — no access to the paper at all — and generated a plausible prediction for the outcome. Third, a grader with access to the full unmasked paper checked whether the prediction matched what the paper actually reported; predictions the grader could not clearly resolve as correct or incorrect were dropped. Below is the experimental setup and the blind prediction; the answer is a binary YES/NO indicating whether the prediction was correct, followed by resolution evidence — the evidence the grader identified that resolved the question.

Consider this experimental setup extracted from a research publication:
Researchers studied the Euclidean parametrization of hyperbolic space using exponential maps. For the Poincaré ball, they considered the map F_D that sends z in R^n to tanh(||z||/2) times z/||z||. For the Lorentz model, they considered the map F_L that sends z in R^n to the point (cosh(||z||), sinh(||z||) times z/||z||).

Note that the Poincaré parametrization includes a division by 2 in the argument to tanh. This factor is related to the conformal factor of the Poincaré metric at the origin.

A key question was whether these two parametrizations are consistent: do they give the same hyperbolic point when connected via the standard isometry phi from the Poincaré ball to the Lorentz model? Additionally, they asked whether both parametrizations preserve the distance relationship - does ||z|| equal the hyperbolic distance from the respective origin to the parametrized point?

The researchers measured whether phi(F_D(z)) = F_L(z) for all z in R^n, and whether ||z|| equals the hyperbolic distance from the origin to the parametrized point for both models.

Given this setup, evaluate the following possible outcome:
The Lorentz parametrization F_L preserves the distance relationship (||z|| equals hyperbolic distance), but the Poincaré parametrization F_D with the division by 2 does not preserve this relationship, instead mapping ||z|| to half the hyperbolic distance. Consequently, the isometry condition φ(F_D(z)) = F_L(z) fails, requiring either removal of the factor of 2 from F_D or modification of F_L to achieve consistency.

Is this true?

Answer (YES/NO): NO